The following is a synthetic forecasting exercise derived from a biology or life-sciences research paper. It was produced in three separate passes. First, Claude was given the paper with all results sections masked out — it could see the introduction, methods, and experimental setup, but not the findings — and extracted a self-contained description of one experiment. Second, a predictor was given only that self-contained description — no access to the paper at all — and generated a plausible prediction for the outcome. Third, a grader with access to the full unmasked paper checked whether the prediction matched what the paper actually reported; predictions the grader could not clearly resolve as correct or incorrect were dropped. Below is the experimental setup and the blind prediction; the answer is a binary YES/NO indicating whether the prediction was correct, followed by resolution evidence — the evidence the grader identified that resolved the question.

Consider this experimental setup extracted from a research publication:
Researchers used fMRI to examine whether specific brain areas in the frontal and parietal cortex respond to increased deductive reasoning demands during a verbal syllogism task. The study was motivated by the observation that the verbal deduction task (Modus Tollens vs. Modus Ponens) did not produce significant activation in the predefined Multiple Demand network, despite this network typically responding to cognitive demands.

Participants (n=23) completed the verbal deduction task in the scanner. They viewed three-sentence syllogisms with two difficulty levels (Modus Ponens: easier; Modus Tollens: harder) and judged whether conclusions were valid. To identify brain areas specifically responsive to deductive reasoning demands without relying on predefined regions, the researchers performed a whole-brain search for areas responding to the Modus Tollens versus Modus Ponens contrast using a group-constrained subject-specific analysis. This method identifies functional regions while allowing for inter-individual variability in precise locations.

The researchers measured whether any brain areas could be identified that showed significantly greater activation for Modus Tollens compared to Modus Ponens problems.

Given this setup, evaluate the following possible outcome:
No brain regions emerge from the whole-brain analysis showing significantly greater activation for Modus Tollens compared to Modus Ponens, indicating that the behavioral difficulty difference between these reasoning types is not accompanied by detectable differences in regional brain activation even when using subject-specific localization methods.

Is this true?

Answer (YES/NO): NO